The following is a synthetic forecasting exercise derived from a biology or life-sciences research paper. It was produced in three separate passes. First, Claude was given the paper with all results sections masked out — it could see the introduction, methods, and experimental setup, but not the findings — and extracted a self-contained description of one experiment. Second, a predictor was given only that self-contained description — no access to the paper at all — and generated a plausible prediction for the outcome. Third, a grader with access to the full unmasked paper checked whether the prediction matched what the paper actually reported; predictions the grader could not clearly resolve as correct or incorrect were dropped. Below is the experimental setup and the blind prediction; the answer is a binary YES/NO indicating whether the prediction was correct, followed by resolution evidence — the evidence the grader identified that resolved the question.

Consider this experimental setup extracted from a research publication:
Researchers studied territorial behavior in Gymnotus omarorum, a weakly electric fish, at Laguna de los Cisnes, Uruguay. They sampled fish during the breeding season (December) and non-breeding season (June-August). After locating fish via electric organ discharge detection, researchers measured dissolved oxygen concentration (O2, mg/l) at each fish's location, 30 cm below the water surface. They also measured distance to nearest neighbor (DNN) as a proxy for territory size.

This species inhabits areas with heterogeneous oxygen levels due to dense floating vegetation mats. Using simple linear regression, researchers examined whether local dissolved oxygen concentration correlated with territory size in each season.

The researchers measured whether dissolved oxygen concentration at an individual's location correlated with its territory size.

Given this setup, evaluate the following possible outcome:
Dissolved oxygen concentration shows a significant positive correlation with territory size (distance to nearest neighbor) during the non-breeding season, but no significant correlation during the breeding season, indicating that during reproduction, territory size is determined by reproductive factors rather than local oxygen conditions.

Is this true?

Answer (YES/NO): NO